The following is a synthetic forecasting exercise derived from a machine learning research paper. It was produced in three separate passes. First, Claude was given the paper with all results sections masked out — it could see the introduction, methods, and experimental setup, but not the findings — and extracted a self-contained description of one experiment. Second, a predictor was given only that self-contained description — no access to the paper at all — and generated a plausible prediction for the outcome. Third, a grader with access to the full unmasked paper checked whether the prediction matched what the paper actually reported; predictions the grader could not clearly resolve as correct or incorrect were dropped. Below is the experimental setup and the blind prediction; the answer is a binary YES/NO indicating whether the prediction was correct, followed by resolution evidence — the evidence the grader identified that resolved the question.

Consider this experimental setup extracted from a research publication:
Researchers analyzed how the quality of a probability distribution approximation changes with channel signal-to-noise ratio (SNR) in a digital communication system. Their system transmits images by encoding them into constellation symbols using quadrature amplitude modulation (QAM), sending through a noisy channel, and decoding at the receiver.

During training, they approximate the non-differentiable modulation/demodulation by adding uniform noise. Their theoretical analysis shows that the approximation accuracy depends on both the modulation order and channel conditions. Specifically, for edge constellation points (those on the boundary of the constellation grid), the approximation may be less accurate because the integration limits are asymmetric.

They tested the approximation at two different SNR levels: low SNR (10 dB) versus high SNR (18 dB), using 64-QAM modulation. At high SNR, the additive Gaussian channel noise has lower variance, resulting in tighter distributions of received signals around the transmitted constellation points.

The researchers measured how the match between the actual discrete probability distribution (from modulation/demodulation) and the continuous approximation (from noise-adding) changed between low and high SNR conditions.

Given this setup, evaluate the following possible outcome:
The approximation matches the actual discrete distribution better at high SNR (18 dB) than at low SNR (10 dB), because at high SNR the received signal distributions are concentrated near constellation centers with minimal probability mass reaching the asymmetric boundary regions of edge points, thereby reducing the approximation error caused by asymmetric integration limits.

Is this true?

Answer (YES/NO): YES